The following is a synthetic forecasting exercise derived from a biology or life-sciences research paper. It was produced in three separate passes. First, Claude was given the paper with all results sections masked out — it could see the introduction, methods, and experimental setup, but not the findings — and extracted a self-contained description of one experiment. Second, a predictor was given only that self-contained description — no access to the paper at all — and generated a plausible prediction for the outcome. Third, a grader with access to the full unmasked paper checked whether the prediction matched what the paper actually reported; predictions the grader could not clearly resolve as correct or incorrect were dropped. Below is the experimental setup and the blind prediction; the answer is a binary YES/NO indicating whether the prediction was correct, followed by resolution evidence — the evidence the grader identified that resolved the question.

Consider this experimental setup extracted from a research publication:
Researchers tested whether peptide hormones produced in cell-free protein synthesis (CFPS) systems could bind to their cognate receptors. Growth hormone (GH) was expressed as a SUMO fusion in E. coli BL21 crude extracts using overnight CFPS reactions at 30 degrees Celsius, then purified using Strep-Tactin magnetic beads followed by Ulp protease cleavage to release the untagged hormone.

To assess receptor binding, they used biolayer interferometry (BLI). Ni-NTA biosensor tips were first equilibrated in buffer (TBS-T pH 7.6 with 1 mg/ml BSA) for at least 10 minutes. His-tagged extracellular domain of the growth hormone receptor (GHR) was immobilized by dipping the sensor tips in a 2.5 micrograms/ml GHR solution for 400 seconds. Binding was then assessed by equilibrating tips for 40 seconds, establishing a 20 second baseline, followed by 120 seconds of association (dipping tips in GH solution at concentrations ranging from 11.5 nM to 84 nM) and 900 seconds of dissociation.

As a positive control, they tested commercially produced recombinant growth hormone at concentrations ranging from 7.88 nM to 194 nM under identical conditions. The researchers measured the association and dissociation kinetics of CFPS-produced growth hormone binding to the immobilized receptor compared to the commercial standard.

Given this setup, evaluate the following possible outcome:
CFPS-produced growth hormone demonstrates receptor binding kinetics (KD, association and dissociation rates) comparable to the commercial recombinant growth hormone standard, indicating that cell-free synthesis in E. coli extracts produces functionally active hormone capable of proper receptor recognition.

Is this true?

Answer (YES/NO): NO